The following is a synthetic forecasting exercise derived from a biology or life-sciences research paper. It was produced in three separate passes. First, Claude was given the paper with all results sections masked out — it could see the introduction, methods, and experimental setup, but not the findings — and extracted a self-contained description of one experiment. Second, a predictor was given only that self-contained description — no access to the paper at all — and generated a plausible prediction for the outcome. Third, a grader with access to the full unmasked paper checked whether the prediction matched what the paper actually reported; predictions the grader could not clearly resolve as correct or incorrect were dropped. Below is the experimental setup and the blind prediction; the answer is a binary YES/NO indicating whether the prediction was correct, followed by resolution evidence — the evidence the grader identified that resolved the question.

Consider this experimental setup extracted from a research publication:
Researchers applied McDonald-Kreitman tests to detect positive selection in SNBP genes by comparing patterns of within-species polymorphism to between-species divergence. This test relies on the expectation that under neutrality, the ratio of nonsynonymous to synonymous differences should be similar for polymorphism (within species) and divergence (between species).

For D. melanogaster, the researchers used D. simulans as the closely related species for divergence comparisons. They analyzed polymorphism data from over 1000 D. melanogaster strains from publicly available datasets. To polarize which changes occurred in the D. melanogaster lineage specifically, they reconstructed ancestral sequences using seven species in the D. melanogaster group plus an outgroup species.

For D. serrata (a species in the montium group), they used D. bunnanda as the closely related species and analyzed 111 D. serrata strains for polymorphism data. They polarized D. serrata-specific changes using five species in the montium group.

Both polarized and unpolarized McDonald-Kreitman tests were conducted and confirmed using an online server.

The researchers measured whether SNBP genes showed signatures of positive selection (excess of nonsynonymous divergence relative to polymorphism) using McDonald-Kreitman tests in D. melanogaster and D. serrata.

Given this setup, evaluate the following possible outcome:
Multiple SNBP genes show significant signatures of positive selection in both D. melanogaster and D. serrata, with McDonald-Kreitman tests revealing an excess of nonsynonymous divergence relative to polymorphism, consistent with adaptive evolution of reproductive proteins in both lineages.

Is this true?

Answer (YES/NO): YES